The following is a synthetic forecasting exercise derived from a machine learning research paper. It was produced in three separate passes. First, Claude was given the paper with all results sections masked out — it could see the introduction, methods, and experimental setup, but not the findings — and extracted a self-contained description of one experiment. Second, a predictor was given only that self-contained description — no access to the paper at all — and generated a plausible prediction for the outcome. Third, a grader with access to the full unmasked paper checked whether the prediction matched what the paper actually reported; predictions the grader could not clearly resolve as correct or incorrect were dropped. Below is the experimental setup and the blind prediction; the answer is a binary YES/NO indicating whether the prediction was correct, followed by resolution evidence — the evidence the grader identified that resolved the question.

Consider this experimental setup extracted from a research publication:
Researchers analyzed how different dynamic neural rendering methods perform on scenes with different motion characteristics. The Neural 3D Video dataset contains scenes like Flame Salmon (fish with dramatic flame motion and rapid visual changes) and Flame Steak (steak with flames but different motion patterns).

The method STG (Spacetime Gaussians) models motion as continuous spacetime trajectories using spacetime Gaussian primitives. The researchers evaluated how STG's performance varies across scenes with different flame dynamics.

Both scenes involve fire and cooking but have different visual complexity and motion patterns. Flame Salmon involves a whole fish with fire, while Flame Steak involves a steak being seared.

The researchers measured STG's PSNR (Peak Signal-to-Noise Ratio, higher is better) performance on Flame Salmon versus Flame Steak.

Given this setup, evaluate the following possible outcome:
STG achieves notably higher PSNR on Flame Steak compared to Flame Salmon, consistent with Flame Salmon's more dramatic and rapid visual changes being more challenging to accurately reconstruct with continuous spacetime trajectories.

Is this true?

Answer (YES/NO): YES